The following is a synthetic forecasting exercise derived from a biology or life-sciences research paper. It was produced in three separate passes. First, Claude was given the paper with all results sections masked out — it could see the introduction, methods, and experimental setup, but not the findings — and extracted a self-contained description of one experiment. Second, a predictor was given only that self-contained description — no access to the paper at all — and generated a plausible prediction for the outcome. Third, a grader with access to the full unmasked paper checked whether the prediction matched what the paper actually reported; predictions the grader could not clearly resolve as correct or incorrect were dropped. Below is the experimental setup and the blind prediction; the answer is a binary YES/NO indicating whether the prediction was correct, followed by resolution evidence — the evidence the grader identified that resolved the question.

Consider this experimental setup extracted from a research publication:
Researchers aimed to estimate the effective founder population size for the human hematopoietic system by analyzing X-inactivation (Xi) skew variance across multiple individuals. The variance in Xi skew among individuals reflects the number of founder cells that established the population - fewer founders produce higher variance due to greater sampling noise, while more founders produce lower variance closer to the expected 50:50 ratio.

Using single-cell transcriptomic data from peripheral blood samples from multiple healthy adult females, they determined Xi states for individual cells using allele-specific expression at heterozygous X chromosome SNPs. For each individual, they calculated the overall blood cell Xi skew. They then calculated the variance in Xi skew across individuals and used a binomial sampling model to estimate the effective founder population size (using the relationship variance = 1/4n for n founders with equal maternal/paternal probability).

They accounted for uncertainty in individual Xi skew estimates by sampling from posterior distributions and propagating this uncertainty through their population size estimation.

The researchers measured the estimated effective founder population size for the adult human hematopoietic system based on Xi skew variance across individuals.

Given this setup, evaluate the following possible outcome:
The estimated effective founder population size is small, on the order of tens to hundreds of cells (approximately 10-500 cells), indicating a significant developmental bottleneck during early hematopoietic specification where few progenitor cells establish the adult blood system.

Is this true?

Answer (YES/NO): NO